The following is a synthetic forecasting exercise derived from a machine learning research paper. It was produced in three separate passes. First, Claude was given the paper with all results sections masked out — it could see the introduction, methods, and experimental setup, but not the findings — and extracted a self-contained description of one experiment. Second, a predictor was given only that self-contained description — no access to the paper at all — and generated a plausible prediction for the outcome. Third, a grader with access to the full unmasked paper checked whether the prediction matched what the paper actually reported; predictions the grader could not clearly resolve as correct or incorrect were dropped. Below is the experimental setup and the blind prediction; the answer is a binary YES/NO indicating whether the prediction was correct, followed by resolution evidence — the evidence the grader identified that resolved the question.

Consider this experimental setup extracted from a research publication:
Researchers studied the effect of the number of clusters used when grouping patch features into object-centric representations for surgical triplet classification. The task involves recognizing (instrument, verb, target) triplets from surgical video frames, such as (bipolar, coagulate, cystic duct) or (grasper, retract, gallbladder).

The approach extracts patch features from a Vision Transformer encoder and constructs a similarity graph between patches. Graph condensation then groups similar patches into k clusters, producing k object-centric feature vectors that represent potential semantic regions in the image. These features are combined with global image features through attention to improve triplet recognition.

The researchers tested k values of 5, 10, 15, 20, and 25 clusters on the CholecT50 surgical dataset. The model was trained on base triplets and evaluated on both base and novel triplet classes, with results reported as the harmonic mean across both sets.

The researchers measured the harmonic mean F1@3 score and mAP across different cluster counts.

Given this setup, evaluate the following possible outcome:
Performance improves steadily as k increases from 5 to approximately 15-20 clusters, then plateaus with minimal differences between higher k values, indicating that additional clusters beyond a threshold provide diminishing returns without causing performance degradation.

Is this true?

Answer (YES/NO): NO